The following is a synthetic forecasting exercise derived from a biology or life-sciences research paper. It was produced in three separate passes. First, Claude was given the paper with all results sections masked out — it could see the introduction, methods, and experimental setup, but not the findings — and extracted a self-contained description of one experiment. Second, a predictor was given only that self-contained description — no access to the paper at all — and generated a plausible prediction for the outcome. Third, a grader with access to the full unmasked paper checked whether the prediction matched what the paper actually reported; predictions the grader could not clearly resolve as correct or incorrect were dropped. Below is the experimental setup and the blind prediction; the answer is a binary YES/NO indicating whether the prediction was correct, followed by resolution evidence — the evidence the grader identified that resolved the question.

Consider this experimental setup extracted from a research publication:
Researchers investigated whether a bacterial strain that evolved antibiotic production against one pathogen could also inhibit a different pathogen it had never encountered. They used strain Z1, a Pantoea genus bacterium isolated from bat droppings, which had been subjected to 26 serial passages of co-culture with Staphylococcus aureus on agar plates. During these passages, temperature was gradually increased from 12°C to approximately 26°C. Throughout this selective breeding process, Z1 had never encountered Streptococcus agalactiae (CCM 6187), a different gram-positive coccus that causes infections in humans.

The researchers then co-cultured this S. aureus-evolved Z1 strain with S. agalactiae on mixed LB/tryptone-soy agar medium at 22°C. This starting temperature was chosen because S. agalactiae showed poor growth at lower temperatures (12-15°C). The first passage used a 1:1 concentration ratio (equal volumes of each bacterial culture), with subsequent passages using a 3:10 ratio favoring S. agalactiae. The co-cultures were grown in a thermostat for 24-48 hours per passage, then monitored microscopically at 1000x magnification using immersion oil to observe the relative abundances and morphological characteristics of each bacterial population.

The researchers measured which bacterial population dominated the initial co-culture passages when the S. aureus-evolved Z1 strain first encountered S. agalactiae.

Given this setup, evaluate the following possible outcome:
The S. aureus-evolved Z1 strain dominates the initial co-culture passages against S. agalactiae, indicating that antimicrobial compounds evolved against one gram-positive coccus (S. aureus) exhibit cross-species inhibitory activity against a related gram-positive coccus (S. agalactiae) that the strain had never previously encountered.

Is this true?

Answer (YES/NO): YES